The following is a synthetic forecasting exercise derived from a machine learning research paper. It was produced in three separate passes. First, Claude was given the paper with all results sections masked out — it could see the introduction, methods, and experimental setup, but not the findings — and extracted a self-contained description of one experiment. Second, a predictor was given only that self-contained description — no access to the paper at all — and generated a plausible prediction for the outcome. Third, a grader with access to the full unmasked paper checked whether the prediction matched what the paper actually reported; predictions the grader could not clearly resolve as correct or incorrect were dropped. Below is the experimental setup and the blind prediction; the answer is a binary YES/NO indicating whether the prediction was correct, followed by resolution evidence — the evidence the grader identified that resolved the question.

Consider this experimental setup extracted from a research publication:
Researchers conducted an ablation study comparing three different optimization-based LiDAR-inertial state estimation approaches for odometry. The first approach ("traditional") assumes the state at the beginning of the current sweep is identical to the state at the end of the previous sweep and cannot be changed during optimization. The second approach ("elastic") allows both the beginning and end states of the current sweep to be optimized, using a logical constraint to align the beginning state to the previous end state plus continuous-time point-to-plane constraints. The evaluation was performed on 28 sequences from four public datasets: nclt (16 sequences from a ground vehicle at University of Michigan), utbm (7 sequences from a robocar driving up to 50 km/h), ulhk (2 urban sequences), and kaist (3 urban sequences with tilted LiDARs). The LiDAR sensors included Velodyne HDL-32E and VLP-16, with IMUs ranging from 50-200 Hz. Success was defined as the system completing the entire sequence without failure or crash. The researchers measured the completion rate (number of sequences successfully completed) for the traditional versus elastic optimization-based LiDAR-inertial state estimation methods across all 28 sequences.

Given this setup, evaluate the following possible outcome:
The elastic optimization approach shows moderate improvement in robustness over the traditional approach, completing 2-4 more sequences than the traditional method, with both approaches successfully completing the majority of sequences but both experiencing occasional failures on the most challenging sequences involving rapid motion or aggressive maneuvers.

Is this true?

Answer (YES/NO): NO